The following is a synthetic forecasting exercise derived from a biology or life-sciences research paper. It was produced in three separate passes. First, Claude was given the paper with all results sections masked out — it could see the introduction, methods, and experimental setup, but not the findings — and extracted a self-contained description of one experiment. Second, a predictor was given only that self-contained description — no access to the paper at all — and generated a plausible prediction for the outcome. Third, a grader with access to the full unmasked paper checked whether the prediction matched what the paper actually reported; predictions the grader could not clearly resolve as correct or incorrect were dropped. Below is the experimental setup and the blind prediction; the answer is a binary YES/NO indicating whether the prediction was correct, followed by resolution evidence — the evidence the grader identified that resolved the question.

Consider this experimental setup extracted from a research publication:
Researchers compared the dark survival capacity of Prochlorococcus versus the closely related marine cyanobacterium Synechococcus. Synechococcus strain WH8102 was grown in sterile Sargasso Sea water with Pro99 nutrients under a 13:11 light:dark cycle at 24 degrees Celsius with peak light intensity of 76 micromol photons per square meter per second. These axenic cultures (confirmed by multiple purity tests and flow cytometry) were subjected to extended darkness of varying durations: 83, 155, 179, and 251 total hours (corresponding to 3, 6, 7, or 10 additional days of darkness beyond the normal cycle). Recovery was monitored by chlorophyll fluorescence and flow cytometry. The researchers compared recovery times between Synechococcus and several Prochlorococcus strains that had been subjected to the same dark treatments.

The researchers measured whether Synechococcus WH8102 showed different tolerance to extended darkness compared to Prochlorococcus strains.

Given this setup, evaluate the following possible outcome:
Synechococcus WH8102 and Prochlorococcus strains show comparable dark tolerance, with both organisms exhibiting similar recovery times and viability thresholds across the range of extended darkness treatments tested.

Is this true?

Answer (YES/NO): NO